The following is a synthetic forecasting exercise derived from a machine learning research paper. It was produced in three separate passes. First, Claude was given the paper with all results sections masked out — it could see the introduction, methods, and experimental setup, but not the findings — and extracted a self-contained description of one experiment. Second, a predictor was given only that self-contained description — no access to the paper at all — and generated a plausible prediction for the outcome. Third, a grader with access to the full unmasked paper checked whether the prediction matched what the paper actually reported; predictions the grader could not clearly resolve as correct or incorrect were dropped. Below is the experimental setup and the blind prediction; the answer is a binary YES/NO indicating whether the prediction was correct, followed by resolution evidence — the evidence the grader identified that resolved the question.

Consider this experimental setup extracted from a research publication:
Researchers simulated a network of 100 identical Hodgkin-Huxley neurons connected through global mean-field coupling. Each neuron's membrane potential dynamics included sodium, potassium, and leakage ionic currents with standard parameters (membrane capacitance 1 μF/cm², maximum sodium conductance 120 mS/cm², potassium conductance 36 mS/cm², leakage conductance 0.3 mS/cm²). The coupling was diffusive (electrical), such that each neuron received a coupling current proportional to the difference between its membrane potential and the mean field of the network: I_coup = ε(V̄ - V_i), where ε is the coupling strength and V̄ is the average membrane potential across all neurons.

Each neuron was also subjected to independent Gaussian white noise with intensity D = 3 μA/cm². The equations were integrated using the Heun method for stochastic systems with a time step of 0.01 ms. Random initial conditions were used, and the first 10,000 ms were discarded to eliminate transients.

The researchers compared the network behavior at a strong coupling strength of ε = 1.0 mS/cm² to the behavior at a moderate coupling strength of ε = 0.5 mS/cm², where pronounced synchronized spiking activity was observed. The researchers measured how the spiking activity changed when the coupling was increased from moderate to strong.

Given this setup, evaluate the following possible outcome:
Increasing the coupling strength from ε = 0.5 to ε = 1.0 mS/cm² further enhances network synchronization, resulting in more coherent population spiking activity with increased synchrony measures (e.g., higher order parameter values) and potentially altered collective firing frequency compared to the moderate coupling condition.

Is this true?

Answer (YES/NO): NO